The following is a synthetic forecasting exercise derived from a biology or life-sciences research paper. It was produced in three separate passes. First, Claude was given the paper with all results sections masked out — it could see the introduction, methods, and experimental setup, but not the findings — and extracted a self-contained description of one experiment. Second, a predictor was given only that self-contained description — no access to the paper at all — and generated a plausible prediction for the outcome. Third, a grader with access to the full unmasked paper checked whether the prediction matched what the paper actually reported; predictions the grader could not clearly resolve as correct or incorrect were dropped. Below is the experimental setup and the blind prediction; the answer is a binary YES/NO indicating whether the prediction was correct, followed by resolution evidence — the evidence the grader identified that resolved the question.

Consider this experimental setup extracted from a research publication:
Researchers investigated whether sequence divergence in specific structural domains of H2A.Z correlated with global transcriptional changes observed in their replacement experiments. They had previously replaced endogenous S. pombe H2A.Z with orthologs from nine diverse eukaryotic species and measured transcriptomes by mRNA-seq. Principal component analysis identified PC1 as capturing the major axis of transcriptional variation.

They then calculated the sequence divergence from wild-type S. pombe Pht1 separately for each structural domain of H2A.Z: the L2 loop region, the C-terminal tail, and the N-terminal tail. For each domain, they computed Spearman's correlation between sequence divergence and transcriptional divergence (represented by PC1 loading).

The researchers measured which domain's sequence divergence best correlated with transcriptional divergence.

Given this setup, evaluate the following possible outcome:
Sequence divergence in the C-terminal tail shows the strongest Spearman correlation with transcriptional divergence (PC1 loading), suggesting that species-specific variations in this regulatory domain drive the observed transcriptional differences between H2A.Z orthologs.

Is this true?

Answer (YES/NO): NO